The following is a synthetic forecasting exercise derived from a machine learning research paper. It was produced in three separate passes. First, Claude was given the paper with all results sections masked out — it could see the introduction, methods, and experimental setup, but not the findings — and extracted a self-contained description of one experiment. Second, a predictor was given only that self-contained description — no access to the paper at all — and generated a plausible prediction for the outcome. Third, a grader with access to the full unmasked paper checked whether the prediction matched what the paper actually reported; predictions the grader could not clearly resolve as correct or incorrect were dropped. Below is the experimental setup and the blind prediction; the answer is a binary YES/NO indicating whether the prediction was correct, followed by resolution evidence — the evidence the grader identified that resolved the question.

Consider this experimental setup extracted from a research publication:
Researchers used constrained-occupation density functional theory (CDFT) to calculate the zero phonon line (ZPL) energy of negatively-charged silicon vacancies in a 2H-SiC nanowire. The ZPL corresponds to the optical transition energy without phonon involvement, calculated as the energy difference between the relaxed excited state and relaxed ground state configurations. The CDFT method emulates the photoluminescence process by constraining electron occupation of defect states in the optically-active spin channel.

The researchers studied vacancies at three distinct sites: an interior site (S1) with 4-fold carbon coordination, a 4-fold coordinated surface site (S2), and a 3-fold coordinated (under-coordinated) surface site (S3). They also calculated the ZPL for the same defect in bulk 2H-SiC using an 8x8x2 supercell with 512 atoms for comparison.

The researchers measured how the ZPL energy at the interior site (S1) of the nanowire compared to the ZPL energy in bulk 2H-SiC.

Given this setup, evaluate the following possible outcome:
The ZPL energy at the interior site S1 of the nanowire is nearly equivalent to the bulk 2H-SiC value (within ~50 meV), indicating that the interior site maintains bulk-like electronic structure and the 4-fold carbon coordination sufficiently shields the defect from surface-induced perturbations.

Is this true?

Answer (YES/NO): NO